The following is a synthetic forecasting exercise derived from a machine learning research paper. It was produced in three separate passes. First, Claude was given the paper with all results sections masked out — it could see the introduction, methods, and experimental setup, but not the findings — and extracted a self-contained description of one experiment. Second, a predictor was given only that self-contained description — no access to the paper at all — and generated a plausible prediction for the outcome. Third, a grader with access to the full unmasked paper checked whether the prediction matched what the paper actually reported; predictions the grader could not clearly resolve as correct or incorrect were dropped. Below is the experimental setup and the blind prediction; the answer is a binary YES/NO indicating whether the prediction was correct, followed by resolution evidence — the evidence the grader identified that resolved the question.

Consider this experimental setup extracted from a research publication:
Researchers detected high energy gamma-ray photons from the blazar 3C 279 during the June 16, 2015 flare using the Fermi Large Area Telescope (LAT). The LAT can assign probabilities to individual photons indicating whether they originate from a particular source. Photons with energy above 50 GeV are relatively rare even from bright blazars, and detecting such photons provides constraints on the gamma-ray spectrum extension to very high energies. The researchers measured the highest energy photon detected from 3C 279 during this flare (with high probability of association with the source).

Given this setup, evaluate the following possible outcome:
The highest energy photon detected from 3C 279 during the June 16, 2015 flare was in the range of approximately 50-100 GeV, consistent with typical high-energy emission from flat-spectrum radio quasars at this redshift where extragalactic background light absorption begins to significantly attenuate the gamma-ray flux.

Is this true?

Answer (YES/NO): YES